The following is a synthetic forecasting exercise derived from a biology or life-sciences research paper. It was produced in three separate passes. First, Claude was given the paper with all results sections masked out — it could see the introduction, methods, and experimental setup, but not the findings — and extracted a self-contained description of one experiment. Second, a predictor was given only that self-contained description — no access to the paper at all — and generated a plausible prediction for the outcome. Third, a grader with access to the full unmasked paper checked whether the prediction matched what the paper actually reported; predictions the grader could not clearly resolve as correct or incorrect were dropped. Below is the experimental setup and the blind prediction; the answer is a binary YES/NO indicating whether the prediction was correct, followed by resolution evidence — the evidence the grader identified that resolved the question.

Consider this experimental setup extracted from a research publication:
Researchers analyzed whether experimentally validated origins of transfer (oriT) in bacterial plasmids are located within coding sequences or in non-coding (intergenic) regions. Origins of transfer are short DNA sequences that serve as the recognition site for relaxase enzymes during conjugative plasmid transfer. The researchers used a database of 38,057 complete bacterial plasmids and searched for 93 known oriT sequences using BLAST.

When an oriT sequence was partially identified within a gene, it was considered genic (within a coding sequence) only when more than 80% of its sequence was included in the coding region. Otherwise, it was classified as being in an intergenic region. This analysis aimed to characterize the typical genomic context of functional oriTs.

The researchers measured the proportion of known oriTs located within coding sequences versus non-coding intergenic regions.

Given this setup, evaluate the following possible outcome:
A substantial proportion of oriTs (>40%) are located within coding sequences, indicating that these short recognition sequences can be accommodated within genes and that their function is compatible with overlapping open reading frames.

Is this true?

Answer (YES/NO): NO